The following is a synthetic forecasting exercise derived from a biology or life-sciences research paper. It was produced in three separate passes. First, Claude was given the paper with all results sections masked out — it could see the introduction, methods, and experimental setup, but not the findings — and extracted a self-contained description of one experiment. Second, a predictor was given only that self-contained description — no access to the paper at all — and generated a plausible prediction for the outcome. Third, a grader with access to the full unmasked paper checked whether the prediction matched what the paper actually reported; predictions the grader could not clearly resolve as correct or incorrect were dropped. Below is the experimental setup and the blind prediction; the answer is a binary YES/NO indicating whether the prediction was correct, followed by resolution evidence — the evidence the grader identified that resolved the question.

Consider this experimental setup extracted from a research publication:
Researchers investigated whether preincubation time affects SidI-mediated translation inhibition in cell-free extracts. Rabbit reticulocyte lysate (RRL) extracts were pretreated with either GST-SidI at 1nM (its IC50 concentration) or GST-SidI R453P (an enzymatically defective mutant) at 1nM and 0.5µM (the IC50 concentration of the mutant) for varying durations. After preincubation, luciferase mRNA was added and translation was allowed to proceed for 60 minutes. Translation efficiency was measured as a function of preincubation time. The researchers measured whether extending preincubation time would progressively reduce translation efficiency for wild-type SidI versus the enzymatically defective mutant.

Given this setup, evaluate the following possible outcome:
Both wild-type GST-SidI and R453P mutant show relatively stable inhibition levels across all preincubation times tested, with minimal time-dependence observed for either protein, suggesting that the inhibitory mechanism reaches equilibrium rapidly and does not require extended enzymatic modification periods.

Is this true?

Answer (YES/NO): NO